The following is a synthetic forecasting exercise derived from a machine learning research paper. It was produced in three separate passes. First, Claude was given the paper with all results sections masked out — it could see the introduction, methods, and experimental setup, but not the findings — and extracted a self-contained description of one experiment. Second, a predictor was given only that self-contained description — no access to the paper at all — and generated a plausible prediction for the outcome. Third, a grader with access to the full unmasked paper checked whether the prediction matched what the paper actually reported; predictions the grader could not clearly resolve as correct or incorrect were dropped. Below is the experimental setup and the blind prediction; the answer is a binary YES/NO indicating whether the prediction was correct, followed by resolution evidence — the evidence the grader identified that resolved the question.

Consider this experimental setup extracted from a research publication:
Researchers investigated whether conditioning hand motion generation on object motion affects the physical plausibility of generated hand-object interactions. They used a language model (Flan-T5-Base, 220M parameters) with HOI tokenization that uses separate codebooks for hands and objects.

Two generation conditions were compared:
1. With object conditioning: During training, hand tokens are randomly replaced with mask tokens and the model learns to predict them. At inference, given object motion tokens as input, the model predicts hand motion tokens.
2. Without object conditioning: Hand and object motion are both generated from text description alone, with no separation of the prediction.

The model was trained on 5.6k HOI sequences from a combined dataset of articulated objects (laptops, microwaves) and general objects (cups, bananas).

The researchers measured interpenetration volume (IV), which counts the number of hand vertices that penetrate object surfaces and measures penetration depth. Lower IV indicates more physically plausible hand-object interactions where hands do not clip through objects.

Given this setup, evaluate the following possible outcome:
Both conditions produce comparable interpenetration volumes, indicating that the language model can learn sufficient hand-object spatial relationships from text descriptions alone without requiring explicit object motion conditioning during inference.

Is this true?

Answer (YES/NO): NO